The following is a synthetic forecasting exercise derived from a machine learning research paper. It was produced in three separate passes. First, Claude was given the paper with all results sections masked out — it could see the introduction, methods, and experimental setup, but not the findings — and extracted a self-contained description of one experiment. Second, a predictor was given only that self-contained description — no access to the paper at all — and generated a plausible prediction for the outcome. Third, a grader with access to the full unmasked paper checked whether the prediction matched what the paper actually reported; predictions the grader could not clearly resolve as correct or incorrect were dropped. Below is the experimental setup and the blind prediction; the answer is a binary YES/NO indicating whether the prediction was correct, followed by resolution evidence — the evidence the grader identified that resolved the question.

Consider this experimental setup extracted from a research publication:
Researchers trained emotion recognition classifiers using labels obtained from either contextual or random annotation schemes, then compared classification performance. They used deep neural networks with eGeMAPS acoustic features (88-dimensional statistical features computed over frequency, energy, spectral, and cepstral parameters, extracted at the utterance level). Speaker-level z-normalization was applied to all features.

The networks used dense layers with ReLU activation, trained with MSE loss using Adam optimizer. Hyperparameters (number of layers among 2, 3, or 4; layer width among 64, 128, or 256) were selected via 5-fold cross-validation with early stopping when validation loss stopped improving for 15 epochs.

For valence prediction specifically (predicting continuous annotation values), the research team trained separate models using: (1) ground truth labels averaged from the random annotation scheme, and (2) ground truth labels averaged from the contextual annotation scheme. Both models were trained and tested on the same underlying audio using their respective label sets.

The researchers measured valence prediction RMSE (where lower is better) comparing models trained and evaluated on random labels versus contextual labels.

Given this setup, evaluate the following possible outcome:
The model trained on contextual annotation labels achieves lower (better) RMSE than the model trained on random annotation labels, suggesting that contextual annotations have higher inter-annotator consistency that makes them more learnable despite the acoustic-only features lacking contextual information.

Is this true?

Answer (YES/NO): NO